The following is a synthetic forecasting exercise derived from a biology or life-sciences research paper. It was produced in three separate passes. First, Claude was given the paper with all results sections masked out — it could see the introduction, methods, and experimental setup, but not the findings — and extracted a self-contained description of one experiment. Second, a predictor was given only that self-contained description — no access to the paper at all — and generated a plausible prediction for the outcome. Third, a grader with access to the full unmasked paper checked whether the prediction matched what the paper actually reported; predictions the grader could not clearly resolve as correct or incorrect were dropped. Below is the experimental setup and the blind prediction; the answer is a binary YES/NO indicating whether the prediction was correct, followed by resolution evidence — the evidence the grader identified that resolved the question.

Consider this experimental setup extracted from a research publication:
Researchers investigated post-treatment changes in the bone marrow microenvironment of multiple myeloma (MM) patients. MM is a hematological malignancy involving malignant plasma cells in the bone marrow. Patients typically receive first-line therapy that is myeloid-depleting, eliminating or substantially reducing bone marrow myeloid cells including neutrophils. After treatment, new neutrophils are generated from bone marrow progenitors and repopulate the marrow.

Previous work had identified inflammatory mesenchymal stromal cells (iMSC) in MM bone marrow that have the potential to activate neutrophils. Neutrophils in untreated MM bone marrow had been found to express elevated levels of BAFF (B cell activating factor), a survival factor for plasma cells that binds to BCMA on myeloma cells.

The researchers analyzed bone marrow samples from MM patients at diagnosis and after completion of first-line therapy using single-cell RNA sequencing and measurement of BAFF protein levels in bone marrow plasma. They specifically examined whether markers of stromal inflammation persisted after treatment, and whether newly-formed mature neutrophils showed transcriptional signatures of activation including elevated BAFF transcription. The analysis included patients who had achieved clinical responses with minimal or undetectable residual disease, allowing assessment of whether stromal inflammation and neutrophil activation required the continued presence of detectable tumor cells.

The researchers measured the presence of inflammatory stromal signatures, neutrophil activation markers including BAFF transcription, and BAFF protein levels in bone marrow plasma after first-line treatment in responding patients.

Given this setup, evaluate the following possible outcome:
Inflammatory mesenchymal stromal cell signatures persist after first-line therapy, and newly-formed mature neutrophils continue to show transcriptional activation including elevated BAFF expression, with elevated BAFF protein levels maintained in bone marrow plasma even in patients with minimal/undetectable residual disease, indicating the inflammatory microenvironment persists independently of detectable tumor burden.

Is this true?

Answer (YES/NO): YES